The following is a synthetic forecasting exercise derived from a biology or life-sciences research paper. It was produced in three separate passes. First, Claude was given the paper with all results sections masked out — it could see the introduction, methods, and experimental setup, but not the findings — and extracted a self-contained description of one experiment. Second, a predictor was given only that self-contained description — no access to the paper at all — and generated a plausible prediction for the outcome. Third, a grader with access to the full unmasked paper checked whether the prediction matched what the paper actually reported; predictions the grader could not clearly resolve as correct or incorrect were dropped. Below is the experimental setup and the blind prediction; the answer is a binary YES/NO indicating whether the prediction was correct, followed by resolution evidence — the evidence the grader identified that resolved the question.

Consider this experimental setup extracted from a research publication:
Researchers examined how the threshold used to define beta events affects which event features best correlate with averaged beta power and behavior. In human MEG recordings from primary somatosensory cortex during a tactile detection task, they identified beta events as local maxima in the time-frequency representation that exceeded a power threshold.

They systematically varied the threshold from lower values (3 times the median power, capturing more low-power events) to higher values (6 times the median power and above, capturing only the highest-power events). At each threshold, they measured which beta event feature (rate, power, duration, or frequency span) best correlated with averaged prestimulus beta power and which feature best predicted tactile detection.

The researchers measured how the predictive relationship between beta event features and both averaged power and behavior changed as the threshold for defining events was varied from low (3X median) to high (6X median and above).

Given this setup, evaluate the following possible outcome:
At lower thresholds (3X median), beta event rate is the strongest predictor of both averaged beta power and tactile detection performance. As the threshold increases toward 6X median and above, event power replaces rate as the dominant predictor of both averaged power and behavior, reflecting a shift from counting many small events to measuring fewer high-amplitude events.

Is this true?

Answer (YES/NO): NO